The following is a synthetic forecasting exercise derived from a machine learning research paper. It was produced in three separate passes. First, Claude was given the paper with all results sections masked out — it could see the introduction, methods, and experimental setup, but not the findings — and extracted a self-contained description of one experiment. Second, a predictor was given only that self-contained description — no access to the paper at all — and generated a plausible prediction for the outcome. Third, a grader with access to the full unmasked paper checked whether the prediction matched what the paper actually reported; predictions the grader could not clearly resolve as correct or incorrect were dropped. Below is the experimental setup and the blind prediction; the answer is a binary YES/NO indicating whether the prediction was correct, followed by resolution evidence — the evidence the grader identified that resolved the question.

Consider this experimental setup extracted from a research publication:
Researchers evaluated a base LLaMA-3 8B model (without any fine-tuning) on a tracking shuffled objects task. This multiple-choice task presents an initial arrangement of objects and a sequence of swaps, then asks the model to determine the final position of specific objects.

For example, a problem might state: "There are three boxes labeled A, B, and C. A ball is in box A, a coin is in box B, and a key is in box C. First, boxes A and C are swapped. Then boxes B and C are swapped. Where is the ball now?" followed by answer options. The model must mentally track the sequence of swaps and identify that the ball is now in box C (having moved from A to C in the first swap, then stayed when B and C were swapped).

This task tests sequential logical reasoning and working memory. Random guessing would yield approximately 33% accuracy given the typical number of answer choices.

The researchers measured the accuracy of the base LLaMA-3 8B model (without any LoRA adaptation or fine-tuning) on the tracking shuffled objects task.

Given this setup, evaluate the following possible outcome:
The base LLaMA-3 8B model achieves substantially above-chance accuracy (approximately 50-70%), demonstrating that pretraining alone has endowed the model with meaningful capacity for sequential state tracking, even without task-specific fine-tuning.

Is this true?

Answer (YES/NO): NO